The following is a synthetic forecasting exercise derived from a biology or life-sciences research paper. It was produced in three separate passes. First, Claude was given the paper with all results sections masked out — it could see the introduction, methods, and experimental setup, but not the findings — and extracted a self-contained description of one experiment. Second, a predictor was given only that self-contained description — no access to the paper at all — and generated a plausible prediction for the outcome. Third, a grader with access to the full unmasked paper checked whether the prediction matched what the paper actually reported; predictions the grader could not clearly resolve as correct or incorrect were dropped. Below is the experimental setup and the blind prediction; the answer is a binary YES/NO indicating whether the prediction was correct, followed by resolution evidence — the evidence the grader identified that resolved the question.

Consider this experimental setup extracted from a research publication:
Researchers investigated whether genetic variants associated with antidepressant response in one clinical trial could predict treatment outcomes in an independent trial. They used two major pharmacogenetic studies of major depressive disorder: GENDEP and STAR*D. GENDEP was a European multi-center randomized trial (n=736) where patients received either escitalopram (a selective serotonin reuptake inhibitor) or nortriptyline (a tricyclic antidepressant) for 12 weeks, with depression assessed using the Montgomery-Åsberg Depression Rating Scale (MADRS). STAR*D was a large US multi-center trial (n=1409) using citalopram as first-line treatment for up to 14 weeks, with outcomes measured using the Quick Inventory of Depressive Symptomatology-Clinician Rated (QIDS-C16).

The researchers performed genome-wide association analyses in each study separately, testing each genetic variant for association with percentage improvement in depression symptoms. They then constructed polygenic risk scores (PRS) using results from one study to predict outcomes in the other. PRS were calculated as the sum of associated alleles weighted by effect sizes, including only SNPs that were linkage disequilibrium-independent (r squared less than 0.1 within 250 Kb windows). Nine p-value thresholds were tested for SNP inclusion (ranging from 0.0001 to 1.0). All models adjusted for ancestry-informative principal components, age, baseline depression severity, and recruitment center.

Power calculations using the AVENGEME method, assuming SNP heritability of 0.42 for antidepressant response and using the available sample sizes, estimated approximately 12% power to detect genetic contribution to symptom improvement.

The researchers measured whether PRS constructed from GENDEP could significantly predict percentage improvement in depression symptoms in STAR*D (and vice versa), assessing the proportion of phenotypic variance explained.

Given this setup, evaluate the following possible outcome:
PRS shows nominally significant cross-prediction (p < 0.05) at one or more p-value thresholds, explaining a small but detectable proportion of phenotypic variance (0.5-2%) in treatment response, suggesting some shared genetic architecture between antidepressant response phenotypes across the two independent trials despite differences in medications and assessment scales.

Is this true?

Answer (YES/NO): NO